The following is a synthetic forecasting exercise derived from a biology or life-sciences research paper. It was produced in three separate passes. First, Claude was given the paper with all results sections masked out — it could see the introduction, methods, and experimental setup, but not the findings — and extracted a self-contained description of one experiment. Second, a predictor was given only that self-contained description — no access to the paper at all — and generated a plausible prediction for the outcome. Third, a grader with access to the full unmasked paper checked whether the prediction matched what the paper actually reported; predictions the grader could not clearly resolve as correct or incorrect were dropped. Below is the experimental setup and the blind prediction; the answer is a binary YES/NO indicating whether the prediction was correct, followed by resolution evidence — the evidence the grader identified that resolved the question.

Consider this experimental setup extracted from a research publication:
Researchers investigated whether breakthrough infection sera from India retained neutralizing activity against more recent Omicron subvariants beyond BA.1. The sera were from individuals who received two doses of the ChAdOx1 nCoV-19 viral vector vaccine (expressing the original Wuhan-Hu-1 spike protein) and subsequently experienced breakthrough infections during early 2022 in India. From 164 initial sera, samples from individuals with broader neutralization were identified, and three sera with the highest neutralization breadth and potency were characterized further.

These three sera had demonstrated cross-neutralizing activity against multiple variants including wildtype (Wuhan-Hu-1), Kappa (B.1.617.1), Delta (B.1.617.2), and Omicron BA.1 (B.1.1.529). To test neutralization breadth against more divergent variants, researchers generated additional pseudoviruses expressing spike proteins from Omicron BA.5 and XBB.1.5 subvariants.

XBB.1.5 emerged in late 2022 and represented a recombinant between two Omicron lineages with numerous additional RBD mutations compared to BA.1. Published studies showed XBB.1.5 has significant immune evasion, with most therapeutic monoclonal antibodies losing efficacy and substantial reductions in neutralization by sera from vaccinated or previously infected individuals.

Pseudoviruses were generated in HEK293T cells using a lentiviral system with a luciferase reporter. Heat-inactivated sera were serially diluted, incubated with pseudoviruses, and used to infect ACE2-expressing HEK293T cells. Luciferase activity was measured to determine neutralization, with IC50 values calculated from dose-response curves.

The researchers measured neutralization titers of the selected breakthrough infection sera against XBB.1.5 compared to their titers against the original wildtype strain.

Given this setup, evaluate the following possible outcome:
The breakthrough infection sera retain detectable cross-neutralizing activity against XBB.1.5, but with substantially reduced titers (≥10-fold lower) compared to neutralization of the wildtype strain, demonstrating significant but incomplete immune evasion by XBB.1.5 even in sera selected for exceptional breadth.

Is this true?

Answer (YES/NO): NO